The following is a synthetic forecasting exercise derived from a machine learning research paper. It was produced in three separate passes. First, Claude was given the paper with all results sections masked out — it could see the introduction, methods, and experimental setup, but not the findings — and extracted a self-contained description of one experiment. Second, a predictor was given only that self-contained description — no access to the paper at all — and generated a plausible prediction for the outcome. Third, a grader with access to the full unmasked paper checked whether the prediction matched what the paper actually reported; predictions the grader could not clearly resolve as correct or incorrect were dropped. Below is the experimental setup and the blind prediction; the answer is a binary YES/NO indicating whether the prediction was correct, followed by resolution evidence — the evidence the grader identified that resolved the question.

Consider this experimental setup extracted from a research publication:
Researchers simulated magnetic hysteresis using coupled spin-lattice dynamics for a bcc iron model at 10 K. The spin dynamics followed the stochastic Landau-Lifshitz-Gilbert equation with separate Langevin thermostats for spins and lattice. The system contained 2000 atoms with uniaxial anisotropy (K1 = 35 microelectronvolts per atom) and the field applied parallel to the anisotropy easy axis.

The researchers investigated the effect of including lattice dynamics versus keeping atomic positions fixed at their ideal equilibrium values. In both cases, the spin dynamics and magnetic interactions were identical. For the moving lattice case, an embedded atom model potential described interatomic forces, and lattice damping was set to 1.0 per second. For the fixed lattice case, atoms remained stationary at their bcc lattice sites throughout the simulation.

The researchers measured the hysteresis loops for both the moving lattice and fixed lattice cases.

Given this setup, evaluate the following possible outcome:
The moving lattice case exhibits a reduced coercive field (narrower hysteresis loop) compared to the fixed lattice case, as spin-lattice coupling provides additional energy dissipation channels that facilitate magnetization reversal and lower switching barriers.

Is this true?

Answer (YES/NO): YES